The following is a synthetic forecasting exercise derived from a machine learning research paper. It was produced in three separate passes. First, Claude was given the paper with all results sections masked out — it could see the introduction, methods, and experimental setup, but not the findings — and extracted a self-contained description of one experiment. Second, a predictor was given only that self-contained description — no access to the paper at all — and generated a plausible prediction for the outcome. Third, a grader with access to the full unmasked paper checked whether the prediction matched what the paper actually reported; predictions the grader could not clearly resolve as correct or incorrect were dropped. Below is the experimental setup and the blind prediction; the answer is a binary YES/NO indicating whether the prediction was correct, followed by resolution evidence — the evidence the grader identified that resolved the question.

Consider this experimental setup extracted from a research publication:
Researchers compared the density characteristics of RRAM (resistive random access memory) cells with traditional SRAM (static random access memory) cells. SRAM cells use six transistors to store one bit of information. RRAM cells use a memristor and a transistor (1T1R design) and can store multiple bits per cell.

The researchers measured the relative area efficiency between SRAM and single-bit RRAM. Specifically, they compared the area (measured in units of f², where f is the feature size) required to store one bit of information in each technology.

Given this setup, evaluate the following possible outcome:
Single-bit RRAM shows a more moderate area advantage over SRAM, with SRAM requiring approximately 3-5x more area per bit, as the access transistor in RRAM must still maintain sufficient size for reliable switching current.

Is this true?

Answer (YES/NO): NO